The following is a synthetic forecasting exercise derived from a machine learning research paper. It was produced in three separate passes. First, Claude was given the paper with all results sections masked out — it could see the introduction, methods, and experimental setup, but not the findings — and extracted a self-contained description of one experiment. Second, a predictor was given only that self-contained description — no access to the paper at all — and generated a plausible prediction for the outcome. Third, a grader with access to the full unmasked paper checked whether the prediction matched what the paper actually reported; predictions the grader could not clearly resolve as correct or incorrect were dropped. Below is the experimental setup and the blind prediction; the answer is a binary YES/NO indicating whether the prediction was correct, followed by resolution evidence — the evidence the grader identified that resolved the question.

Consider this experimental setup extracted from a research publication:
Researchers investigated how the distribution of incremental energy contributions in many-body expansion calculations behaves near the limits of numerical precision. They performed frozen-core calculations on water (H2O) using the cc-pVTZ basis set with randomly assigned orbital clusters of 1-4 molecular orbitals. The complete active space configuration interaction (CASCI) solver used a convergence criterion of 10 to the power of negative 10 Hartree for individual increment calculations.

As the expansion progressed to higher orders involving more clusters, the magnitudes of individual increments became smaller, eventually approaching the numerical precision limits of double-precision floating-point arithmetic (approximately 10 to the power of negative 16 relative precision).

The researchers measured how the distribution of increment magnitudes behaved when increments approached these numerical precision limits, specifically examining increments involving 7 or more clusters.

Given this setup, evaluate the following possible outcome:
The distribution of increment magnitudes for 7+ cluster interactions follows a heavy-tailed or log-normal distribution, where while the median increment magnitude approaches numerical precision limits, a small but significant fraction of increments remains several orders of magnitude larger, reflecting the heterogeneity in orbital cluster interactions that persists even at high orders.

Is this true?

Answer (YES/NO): NO